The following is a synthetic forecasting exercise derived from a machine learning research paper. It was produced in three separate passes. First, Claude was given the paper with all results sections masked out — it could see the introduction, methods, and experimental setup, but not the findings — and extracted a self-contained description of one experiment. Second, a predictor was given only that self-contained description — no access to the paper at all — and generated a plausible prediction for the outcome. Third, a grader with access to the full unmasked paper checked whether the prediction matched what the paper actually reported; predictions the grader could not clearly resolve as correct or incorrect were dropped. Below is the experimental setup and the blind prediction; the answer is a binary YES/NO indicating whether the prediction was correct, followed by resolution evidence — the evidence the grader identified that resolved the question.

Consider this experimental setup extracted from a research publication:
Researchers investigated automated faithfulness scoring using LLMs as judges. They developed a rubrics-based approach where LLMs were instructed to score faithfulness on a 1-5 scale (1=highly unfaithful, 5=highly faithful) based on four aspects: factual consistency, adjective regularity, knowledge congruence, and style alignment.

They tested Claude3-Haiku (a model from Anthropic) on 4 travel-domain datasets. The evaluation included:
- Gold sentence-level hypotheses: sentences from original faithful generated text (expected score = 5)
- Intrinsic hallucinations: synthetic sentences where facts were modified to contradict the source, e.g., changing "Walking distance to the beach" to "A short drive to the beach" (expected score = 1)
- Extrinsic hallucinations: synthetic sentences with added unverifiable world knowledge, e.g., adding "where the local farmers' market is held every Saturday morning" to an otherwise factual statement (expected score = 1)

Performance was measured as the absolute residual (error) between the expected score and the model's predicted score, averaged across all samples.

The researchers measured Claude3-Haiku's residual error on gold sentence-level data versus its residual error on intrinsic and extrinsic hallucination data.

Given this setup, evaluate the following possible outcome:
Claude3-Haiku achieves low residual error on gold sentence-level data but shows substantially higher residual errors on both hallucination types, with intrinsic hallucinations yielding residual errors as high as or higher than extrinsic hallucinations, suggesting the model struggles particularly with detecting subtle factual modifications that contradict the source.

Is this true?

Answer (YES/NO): NO